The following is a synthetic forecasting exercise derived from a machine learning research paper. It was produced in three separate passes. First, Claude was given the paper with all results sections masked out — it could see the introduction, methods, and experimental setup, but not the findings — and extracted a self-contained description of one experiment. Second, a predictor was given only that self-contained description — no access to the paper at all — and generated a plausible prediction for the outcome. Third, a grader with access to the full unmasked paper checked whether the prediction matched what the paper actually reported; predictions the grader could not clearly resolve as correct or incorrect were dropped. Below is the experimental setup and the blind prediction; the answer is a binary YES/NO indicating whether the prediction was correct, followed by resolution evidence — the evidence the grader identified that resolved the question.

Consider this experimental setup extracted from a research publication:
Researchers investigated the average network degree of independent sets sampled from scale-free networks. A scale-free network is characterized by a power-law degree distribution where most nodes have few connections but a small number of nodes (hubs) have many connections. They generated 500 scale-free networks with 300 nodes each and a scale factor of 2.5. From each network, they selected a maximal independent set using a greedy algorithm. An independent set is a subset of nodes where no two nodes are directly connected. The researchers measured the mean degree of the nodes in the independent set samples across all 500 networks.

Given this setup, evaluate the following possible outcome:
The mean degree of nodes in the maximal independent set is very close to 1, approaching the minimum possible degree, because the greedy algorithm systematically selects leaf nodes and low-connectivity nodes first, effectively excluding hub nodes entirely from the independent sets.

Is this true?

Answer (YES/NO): NO